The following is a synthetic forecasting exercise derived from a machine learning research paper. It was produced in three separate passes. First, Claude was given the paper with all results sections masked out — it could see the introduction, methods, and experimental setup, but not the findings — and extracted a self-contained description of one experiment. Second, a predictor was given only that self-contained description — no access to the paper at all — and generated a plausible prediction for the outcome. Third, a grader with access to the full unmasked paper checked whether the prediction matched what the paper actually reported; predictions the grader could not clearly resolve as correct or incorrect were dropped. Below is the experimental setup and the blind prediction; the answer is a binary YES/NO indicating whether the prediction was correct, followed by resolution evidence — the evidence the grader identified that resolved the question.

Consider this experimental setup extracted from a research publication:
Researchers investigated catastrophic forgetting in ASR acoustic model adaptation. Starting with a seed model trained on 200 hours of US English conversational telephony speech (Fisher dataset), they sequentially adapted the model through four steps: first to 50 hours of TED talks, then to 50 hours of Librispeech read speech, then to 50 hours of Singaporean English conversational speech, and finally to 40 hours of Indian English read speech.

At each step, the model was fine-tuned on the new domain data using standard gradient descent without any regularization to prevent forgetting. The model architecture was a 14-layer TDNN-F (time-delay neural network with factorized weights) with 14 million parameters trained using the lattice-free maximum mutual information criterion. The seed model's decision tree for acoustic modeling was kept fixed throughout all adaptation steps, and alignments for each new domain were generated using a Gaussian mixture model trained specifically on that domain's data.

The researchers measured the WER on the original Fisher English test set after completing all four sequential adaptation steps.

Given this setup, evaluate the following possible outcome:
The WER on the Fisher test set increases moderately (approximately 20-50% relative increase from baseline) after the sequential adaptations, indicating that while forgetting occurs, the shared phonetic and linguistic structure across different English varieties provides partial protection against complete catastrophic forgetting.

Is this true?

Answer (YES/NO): NO